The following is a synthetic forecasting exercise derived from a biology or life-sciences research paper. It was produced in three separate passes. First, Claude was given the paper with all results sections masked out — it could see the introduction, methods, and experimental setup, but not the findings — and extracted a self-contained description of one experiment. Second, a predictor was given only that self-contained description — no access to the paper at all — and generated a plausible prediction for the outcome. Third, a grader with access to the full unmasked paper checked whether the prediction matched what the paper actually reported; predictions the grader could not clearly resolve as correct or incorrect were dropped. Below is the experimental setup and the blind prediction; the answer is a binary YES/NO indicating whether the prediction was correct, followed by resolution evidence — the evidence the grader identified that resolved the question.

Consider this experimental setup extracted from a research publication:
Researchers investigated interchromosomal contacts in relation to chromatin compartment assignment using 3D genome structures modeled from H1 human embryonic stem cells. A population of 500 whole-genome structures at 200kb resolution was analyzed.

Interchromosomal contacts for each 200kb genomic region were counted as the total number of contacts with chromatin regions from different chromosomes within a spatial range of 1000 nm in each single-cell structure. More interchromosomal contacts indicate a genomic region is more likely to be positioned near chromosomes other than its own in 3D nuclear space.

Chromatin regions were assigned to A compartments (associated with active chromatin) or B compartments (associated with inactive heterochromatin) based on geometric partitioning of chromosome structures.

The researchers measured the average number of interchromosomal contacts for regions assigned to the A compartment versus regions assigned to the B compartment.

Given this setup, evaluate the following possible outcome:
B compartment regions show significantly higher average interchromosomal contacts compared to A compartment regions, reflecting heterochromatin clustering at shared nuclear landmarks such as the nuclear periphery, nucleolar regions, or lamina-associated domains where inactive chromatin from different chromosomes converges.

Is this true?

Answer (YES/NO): NO